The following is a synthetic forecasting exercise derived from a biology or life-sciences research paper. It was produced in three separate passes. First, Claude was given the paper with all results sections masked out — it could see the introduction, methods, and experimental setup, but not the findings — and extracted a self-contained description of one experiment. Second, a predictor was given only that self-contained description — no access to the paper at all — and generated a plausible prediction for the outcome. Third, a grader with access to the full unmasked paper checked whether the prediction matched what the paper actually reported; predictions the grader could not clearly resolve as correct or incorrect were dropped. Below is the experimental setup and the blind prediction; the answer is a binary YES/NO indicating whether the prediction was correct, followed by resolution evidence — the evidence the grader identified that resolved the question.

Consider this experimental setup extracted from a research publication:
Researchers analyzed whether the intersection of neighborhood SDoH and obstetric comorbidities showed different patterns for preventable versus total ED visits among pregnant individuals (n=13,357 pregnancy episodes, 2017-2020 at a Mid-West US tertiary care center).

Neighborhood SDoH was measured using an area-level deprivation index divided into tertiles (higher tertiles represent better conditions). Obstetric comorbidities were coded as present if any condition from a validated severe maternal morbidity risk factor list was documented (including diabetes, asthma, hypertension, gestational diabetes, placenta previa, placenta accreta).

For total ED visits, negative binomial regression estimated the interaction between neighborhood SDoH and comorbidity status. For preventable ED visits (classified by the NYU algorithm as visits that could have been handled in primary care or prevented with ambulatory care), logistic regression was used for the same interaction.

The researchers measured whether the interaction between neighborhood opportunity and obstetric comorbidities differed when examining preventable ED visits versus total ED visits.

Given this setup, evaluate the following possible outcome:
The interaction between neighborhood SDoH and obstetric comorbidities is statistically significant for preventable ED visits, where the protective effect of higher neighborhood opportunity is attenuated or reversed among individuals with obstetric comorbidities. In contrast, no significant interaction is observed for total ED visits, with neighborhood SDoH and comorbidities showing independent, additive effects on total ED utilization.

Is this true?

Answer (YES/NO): NO